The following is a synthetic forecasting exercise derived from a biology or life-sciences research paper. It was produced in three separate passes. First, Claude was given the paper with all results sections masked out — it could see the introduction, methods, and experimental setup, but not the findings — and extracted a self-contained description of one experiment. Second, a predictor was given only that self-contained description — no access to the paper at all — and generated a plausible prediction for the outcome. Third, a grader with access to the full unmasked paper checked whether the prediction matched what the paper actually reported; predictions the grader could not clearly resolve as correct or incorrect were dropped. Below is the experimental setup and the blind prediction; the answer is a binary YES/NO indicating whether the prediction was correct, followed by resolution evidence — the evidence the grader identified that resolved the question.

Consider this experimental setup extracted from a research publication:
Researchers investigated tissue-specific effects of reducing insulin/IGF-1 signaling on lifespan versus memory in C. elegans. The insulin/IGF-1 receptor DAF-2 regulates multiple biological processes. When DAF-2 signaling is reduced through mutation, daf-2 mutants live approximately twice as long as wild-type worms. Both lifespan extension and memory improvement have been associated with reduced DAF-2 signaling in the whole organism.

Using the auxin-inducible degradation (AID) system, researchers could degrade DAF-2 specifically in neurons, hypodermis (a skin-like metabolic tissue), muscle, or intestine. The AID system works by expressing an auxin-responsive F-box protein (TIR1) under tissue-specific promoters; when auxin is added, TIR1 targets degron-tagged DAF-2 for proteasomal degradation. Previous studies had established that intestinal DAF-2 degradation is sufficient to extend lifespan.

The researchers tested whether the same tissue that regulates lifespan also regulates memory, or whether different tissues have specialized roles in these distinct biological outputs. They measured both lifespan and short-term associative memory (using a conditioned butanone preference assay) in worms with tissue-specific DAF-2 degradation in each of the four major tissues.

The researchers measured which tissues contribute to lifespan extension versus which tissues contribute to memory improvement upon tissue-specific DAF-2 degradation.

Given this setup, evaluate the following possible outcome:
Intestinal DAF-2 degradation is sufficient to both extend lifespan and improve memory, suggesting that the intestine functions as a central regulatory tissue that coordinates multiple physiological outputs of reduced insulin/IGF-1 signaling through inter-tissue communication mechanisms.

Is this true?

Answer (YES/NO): NO